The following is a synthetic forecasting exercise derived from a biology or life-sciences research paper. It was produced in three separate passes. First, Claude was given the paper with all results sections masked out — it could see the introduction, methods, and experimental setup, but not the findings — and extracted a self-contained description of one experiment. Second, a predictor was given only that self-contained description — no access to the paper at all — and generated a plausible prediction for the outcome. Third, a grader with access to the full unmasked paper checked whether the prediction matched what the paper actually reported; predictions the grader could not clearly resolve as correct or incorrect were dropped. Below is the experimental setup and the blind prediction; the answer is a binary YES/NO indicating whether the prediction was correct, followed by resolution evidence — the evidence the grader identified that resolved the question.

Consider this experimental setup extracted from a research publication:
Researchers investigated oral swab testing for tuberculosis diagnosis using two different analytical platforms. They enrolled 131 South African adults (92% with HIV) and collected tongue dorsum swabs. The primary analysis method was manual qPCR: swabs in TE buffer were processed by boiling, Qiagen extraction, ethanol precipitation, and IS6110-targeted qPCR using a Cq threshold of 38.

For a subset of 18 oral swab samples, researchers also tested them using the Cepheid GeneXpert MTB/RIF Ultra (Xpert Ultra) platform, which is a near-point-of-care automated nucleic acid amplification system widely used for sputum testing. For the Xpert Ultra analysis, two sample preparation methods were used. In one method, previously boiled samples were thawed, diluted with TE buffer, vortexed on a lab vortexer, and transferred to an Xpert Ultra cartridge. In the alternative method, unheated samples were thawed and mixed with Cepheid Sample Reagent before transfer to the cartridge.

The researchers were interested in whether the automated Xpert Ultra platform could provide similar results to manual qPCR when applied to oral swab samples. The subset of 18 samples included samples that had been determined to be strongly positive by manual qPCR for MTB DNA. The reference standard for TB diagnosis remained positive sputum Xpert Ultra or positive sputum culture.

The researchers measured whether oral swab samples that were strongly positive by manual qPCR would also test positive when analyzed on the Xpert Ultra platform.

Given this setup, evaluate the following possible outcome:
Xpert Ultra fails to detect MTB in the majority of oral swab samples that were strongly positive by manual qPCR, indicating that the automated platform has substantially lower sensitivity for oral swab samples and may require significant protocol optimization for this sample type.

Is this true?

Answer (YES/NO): NO